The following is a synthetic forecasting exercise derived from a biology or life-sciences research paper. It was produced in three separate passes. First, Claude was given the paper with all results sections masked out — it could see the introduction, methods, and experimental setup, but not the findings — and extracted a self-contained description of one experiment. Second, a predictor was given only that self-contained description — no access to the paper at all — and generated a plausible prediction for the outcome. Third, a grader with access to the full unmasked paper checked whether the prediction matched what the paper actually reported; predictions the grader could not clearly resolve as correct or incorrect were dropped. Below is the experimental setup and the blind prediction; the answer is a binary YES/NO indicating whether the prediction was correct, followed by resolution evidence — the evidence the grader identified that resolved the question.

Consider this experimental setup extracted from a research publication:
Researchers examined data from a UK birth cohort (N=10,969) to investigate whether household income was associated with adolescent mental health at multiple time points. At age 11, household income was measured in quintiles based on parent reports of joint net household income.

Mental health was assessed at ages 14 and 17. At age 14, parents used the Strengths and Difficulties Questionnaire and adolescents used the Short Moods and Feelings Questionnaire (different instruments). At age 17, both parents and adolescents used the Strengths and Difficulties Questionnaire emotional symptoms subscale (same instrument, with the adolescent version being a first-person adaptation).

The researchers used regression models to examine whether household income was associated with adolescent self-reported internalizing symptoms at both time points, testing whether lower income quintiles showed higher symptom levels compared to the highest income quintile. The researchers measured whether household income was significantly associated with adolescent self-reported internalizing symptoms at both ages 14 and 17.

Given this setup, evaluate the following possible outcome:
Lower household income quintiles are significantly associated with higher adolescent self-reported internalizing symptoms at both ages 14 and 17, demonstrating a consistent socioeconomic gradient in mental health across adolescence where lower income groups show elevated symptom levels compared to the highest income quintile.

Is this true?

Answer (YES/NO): YES